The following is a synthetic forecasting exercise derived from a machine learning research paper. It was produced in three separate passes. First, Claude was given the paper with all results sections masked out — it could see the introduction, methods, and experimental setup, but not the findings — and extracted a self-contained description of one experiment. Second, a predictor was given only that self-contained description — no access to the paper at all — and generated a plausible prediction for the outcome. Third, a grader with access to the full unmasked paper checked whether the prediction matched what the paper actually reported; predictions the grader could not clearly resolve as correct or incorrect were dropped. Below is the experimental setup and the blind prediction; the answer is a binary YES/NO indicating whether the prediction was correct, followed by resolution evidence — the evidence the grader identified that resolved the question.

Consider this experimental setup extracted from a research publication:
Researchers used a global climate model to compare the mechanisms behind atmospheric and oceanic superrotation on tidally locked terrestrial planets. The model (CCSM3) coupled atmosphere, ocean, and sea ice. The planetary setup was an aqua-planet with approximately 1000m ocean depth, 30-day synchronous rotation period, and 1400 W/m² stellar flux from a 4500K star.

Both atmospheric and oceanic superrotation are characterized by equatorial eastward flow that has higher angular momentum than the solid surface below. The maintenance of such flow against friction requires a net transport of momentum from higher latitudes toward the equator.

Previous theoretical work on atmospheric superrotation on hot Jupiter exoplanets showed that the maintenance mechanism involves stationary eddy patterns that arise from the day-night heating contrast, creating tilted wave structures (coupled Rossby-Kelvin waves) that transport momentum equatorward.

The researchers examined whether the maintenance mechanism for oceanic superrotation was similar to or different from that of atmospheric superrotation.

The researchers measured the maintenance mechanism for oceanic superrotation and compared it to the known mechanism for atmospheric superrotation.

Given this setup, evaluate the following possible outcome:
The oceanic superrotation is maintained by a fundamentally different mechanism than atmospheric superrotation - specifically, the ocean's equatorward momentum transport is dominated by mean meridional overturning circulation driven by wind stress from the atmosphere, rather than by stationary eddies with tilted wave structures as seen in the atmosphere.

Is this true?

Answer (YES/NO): NO